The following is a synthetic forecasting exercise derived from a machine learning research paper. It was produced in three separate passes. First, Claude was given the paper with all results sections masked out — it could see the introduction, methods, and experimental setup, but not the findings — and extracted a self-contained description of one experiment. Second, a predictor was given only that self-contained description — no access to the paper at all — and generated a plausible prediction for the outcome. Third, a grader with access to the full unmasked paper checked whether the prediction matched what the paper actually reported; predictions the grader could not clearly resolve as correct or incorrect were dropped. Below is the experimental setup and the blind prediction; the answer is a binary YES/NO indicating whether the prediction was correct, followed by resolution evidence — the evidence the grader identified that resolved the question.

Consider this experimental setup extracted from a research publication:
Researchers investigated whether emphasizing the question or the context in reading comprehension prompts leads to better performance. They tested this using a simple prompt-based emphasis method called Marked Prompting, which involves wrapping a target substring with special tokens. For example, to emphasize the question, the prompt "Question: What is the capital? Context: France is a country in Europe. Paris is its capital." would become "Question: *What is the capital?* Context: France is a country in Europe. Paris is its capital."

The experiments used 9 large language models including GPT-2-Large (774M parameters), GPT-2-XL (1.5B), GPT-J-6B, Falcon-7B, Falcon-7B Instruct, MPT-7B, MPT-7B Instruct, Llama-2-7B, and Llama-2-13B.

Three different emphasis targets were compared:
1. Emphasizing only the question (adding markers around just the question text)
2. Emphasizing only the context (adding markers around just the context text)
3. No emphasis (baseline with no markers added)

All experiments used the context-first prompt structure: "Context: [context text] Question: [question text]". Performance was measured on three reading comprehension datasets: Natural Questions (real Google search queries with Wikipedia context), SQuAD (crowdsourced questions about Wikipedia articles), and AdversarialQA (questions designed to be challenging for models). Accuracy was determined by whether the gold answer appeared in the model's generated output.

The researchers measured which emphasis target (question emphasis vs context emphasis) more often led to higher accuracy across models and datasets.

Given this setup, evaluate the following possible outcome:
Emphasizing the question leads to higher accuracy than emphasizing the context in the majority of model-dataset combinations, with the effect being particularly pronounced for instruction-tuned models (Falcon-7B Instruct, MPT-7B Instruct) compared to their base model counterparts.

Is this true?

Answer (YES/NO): NO